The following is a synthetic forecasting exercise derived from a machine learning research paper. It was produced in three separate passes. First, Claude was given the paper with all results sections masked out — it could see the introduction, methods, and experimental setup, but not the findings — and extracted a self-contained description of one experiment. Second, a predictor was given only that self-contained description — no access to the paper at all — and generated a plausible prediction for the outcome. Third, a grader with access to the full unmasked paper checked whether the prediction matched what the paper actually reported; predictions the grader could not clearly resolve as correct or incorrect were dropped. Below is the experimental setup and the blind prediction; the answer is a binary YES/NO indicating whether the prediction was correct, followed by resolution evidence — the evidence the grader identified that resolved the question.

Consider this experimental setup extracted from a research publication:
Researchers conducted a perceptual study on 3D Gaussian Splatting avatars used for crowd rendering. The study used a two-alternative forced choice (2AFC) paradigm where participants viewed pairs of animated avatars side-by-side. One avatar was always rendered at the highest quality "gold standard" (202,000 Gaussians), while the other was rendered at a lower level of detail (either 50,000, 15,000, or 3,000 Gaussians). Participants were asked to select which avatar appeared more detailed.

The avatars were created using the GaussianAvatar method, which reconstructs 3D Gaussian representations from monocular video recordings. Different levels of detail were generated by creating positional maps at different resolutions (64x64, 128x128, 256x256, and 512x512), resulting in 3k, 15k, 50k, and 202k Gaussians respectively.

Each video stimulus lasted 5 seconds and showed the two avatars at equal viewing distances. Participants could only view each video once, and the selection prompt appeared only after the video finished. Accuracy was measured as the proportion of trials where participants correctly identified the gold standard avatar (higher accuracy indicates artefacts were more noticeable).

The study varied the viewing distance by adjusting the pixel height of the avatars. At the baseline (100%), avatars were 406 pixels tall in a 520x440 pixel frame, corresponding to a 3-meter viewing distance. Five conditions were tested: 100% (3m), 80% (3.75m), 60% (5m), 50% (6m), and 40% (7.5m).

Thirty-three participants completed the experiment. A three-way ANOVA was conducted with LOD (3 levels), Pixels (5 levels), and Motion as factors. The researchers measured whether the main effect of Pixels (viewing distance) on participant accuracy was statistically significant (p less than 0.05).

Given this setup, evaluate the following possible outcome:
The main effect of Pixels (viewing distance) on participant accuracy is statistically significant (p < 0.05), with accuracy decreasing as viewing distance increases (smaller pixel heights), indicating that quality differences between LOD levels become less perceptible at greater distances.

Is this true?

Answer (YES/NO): NO